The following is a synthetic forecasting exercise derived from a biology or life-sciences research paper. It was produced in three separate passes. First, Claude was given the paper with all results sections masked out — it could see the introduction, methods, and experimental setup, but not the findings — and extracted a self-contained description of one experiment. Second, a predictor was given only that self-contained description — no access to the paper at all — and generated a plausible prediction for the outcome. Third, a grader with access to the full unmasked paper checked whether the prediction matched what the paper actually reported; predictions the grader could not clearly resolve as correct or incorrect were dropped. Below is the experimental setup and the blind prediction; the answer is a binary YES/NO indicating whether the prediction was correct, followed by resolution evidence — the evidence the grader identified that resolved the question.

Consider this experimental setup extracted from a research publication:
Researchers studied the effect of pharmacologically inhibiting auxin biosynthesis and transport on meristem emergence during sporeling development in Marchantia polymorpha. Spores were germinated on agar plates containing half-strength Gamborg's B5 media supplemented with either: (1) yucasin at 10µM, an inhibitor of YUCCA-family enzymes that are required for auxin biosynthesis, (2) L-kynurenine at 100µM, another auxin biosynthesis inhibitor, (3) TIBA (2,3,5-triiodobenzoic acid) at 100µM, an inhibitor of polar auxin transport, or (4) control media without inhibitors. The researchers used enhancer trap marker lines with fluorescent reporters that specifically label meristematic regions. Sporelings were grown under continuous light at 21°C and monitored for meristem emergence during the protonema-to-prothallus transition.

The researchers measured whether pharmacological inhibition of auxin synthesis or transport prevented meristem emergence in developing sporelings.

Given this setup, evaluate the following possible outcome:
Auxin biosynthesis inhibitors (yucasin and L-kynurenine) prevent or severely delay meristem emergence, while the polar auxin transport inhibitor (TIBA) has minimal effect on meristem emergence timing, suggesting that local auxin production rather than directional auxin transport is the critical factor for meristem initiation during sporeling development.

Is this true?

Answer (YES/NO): NO